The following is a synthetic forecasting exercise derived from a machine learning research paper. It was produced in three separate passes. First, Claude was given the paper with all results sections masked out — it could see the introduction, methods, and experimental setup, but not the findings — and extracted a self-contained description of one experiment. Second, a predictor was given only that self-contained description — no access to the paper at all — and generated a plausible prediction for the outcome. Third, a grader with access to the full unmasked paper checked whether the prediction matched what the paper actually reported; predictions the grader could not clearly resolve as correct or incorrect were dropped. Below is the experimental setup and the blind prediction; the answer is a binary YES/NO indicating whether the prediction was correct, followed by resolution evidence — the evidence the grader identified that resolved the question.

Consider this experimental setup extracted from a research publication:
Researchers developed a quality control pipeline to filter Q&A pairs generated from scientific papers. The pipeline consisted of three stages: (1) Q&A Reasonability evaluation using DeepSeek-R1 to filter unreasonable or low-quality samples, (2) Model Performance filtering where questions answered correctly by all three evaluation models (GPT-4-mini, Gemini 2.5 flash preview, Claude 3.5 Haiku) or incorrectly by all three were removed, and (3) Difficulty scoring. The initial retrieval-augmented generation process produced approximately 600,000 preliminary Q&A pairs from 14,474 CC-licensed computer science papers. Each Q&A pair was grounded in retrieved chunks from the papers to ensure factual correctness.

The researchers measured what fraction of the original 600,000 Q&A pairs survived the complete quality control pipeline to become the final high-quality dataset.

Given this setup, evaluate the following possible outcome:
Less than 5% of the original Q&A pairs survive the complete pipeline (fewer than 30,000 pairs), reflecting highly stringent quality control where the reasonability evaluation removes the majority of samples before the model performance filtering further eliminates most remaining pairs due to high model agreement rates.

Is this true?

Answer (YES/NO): NO